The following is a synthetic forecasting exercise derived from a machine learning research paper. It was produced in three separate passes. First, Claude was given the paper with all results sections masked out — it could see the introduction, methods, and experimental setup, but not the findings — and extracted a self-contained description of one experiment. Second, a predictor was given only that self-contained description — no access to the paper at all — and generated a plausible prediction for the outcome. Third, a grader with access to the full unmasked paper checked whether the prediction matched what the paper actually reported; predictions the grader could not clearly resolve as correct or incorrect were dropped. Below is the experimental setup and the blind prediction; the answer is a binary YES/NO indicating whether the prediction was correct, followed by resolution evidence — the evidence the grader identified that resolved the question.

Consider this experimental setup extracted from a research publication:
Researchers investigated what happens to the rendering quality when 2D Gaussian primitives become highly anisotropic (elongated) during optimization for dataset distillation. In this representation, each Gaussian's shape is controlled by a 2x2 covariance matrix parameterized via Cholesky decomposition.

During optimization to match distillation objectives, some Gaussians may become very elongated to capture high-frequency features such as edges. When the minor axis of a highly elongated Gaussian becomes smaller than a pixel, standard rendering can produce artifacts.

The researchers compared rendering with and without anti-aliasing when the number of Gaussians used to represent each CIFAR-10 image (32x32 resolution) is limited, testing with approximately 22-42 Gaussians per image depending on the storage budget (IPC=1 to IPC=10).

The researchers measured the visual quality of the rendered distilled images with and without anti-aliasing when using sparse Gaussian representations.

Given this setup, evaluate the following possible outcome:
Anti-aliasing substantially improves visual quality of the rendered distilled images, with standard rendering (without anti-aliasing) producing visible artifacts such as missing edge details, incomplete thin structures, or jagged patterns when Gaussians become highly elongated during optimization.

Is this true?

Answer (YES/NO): YES